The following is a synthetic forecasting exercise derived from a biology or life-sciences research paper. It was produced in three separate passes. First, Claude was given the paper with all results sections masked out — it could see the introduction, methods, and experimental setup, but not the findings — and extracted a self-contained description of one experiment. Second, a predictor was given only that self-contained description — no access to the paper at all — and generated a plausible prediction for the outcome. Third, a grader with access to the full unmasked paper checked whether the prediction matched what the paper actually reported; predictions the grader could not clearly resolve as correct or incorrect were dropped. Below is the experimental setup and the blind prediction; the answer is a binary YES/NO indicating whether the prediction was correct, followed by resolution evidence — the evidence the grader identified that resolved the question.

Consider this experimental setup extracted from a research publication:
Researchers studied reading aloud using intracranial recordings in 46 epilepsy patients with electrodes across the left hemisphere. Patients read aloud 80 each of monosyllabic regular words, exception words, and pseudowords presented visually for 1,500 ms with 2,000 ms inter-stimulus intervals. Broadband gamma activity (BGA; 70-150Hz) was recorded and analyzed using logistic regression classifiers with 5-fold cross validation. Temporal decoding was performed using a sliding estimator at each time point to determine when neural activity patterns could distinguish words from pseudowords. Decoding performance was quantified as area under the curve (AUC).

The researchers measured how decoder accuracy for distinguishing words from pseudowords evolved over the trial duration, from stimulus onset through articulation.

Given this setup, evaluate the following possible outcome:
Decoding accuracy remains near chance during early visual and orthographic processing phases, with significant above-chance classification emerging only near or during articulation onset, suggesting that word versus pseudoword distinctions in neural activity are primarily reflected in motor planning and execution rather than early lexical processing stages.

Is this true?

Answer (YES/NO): NO